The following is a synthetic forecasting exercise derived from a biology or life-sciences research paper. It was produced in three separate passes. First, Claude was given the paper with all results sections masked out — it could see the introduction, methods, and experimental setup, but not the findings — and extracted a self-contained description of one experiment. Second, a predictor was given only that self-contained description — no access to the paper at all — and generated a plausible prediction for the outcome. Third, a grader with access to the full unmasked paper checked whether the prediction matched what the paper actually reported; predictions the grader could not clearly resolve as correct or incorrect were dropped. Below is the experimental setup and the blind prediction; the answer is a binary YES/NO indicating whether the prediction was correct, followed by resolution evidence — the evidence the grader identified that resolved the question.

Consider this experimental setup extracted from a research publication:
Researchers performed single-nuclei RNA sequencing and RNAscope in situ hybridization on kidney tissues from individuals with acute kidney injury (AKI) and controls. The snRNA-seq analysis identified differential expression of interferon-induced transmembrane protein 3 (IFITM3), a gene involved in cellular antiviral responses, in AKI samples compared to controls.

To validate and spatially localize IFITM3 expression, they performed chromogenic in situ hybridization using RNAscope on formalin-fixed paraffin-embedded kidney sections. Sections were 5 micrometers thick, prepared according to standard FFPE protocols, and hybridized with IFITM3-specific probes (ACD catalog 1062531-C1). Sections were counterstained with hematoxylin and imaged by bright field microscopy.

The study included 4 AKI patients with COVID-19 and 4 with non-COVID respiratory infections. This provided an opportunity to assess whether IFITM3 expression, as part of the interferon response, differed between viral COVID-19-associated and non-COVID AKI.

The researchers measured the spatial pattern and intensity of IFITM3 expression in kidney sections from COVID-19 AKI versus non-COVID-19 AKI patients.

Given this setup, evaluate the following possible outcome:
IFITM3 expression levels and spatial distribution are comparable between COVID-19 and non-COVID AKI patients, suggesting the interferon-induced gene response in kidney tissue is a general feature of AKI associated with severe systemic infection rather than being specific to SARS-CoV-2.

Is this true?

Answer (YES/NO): YES